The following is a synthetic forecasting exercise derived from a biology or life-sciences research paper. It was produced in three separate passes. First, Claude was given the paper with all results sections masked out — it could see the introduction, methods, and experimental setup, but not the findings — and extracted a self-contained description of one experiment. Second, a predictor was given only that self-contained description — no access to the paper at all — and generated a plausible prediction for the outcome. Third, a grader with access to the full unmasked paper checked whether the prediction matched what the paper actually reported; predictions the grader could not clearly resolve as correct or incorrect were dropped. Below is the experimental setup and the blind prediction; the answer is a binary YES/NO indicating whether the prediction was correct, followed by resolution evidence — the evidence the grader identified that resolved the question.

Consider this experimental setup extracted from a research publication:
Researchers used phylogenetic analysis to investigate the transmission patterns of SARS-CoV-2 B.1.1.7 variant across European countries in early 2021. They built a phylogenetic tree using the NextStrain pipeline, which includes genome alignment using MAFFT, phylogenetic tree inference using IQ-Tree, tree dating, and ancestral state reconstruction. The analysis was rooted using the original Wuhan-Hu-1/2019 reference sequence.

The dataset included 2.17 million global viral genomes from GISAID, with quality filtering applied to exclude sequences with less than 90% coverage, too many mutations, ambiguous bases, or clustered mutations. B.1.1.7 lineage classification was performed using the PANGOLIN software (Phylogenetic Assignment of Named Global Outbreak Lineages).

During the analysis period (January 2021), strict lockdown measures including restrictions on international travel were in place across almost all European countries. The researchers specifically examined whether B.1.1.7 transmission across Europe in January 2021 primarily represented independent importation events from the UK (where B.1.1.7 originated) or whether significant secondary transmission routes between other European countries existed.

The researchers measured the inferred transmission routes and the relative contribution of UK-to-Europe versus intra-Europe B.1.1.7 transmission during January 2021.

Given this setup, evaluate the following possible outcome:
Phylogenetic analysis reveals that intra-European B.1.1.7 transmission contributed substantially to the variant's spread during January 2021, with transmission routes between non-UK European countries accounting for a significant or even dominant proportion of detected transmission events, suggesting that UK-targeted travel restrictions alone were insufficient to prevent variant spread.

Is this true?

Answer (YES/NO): YES